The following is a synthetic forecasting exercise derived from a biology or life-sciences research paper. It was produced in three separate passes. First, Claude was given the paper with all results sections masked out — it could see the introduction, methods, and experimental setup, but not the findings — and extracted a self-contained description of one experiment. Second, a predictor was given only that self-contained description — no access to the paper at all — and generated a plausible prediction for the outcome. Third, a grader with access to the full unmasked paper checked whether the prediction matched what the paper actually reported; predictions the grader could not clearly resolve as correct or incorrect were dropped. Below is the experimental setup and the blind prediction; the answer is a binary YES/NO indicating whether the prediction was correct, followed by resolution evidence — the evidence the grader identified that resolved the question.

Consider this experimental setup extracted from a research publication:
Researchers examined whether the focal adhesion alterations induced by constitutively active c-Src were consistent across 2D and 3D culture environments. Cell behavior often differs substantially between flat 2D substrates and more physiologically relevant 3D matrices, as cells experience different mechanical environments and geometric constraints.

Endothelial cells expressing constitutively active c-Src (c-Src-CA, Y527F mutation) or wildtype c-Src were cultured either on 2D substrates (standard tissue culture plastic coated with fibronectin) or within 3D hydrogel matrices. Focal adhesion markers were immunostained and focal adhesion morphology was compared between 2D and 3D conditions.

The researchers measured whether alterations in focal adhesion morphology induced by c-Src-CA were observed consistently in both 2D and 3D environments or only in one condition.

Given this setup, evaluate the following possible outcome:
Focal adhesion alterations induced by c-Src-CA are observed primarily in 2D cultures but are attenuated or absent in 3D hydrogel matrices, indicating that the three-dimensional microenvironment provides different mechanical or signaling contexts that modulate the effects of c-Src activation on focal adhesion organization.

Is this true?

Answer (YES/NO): NO